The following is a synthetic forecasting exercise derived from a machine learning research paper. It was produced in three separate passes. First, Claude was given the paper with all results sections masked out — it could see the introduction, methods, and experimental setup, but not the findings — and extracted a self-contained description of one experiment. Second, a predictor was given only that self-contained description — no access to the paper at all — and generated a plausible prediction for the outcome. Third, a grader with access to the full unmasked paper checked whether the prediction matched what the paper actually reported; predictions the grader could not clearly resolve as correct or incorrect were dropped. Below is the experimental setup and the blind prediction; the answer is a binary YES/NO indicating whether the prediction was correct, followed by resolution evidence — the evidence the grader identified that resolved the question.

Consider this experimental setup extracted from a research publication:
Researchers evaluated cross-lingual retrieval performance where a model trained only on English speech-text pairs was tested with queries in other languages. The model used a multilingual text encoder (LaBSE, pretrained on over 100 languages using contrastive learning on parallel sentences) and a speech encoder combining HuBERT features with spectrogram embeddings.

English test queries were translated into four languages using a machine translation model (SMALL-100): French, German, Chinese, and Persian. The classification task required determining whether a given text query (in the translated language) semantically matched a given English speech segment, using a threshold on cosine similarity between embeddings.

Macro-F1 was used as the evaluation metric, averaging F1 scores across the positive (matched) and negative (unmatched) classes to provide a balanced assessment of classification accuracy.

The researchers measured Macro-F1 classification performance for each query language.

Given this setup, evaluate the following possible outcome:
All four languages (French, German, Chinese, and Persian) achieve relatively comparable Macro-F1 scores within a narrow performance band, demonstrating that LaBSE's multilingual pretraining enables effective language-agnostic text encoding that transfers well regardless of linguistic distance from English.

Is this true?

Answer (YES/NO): YES